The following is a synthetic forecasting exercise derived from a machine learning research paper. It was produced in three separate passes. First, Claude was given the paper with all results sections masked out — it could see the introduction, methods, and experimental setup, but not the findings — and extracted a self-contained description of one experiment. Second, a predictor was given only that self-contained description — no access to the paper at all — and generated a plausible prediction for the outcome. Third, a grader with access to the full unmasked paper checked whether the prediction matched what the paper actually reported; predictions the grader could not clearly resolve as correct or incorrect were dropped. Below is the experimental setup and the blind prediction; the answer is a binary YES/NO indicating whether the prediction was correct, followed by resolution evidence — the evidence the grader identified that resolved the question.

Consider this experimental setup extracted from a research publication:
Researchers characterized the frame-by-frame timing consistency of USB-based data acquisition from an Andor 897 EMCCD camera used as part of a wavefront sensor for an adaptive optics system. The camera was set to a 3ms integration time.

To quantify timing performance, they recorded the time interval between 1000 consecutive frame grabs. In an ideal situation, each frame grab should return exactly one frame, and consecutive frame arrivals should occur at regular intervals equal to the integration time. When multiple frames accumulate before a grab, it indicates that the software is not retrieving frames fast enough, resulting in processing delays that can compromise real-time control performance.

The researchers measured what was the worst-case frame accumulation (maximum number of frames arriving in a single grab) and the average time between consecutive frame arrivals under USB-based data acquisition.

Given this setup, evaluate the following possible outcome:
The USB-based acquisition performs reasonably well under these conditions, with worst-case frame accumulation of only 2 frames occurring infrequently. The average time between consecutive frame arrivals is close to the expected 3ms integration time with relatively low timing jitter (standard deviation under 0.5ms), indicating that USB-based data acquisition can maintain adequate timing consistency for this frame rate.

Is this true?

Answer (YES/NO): NO